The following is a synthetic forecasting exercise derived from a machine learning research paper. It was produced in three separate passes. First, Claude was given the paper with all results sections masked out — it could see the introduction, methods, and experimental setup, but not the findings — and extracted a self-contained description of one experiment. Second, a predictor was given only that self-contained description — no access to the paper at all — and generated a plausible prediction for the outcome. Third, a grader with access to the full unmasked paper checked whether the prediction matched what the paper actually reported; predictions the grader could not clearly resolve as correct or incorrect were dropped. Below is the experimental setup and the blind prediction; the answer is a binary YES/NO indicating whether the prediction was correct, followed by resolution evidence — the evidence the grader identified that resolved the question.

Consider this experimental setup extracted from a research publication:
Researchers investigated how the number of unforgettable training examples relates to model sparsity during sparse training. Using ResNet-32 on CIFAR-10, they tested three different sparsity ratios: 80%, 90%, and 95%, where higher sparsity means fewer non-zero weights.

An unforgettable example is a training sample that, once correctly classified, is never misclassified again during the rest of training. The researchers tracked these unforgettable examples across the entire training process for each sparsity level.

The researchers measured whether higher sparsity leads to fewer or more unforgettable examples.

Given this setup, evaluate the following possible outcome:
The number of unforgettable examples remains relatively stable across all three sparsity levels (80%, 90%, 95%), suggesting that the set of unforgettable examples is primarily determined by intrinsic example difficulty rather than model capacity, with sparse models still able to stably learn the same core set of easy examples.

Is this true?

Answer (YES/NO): NO